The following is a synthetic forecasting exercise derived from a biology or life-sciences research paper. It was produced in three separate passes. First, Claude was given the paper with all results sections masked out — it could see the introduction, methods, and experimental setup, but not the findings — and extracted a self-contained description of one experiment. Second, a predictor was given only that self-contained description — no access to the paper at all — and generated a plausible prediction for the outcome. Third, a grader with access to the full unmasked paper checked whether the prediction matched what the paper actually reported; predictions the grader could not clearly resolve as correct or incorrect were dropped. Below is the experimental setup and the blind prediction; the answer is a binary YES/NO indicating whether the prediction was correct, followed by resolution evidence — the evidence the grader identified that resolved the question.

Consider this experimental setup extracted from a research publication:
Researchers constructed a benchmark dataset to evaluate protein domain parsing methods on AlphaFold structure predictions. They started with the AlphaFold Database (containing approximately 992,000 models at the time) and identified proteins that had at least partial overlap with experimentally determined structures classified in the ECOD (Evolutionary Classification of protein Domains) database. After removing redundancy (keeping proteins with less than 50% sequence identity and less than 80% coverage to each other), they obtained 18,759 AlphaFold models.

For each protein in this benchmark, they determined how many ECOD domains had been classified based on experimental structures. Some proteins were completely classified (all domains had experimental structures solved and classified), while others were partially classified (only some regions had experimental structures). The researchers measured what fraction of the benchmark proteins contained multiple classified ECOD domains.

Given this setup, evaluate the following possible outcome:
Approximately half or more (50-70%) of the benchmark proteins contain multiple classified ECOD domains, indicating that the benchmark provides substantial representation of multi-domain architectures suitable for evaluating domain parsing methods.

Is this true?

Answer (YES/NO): NO